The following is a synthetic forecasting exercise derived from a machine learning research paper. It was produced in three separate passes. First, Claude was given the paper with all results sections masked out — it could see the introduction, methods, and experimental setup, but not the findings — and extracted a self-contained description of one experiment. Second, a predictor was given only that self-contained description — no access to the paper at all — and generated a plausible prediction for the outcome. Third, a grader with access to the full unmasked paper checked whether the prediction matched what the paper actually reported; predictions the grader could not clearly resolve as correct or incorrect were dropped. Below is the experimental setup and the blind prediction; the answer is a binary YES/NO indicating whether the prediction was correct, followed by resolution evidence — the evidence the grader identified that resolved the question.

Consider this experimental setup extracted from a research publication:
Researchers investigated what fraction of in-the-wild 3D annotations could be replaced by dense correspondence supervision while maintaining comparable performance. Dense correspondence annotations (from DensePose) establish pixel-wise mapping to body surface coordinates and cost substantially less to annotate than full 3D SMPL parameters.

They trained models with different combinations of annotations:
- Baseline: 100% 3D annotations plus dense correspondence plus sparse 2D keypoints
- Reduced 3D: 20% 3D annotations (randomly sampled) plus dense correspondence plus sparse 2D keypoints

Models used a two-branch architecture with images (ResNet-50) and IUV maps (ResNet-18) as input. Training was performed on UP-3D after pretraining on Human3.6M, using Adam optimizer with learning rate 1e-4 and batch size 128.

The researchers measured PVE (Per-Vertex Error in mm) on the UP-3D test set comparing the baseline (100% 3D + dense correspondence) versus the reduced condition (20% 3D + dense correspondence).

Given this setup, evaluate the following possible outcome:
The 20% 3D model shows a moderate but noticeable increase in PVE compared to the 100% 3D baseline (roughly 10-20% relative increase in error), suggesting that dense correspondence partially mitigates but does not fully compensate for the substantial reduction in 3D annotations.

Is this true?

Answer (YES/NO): NO